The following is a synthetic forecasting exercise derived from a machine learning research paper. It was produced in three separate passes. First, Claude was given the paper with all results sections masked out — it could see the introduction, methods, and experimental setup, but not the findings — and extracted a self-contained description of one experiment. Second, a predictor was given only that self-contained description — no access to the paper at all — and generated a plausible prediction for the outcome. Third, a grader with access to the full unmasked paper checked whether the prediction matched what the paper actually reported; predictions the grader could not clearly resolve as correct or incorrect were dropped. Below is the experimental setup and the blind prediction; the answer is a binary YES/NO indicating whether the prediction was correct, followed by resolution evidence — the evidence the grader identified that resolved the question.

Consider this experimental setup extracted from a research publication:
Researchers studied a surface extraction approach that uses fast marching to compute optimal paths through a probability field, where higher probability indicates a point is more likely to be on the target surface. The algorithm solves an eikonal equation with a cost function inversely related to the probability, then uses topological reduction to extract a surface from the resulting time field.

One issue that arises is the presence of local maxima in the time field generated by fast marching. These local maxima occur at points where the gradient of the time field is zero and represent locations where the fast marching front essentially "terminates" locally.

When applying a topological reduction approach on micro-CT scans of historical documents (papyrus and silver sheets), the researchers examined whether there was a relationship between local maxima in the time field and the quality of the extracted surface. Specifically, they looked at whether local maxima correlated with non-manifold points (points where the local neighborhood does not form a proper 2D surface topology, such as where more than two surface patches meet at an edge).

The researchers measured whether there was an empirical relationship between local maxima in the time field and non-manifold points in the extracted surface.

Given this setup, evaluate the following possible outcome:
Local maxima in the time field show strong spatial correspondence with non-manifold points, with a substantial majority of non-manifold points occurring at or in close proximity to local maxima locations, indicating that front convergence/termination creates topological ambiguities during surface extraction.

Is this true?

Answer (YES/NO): NO